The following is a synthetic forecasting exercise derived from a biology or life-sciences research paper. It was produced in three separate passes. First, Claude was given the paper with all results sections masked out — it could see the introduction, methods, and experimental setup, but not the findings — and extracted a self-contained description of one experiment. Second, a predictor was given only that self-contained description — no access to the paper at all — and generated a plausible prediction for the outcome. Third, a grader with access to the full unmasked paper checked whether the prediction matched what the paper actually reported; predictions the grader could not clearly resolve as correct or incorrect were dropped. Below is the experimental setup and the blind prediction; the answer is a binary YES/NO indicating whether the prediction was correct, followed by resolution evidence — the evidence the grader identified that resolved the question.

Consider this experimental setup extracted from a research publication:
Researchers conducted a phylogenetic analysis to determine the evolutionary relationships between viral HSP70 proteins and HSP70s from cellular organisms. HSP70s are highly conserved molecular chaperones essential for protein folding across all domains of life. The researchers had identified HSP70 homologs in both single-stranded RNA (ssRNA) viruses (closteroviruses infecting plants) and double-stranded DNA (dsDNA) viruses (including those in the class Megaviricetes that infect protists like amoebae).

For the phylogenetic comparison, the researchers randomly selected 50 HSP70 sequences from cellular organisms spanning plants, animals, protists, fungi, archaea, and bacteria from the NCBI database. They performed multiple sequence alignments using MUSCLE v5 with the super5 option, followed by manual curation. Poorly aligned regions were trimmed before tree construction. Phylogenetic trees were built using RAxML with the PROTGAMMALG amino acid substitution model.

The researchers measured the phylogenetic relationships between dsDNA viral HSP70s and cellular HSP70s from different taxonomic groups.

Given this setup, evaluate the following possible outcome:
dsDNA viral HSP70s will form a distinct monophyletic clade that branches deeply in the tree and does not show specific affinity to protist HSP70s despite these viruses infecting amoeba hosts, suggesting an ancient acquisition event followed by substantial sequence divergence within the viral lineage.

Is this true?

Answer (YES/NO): NO